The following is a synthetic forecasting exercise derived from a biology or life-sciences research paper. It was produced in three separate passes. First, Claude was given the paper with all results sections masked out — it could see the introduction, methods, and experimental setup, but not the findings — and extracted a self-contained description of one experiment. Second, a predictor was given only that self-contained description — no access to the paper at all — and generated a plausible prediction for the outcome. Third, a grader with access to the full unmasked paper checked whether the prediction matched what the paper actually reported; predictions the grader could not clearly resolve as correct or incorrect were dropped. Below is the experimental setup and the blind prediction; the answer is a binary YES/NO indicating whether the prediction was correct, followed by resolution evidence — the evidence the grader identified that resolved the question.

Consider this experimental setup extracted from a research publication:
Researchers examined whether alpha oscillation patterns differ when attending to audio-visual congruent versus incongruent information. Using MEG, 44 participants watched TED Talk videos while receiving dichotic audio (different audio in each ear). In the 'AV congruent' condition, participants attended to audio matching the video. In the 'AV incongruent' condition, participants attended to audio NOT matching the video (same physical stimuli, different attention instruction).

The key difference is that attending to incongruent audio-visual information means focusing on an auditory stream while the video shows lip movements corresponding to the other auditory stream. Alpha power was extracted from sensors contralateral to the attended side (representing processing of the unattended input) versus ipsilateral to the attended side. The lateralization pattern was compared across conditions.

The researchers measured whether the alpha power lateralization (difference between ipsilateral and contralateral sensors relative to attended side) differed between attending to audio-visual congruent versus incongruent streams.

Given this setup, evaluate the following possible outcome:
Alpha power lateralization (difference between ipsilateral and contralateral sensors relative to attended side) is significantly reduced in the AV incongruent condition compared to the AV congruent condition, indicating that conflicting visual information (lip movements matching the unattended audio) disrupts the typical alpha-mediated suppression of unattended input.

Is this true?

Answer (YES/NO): NO